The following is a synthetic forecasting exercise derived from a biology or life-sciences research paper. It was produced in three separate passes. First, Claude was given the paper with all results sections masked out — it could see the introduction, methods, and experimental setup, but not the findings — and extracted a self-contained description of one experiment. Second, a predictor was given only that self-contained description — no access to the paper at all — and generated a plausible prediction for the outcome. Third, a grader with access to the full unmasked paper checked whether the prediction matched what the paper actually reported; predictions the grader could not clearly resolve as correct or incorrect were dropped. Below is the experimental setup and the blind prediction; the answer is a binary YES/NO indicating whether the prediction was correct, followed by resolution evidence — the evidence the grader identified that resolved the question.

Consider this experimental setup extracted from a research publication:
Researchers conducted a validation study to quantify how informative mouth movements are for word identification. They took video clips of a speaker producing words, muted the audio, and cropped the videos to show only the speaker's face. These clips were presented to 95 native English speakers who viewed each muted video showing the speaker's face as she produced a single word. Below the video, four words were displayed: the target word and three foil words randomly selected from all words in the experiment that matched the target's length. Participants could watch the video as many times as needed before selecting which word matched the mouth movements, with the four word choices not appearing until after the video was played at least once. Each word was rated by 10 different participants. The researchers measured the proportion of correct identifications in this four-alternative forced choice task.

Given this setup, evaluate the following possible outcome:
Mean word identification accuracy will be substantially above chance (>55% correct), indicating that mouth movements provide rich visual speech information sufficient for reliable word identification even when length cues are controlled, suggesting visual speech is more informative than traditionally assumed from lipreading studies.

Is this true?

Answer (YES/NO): YES